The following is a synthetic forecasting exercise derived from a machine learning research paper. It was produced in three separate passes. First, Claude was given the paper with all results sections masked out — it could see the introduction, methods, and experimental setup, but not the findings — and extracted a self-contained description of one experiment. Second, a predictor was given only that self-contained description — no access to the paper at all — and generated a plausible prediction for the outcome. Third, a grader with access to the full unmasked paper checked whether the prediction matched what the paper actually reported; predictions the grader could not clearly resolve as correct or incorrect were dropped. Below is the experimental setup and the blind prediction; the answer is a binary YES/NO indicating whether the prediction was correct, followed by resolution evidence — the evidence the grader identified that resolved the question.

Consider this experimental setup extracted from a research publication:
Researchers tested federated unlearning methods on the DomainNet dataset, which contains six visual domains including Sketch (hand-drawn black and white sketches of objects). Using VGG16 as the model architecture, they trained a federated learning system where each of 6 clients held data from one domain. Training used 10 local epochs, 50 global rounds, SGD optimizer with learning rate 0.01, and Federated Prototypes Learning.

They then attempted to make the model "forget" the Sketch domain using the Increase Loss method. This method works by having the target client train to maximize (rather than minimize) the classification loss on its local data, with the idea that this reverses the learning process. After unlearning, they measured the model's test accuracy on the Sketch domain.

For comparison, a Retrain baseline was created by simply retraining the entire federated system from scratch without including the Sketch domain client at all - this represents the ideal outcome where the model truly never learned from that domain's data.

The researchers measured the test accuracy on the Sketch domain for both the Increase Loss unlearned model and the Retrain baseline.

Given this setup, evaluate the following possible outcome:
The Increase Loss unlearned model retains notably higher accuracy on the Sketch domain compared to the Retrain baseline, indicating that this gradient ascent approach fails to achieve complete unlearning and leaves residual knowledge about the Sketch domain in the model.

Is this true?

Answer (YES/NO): YES